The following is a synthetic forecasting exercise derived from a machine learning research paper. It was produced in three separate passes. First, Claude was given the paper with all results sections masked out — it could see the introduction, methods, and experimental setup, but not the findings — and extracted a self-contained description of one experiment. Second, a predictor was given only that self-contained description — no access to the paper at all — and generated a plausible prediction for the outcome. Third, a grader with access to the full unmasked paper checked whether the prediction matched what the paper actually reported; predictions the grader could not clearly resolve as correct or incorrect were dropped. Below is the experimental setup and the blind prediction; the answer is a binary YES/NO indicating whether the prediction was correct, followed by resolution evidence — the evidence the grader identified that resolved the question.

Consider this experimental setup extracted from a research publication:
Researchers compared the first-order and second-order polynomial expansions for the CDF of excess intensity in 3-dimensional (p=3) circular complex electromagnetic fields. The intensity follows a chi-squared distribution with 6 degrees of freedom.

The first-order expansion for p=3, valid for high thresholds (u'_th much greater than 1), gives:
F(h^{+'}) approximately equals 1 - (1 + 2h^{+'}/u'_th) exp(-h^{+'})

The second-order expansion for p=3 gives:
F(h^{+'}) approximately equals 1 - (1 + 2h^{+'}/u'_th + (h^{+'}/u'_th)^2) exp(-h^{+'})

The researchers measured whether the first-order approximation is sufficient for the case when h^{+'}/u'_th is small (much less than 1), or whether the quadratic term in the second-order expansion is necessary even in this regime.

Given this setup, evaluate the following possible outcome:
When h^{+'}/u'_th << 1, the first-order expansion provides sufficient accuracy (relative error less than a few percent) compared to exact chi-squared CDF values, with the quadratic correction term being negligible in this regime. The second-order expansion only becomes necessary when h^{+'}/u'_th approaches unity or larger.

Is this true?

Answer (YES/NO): YES